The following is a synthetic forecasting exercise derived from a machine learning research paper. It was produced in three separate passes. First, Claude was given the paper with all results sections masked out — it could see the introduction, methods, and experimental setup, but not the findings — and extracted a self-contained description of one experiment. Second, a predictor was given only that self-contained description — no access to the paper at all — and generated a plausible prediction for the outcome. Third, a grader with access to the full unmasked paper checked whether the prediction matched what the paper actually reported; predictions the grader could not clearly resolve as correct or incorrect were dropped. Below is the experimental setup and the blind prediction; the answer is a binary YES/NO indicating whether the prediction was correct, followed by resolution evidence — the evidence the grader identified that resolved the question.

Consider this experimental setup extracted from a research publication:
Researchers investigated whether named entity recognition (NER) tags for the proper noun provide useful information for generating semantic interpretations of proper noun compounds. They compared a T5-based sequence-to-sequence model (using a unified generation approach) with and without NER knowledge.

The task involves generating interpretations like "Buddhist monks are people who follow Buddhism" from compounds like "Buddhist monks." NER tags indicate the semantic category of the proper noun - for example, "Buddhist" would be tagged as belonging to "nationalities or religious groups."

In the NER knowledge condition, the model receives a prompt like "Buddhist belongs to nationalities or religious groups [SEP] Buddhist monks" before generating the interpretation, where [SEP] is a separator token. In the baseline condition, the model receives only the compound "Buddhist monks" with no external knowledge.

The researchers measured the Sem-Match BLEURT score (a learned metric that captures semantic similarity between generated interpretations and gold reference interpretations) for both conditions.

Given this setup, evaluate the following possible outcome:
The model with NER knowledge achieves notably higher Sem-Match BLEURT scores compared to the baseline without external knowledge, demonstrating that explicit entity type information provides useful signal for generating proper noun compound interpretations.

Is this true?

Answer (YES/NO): NO